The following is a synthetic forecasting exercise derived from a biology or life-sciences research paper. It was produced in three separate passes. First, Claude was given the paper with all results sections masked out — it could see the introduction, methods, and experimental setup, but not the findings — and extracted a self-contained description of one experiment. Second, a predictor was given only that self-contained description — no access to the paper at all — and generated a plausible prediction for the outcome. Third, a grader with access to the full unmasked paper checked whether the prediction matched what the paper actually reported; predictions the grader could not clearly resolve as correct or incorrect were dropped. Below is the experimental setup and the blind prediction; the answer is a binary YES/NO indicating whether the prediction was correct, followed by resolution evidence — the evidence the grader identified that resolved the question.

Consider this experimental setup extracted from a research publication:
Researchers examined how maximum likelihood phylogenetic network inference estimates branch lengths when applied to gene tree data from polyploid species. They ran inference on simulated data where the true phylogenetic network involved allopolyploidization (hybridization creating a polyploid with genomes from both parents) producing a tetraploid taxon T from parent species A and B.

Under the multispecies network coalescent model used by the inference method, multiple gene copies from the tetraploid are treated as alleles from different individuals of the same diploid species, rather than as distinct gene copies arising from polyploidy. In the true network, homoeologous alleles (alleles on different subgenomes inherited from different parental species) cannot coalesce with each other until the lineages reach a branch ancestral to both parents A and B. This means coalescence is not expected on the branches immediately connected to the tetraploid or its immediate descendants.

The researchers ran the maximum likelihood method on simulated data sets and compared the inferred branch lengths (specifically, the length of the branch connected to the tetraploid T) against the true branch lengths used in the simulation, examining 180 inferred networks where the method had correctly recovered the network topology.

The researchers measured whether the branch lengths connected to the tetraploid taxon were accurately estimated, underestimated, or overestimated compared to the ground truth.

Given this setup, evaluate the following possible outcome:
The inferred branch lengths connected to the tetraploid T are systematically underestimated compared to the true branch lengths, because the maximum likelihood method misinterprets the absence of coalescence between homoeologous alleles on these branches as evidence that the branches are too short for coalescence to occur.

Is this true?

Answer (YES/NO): YES